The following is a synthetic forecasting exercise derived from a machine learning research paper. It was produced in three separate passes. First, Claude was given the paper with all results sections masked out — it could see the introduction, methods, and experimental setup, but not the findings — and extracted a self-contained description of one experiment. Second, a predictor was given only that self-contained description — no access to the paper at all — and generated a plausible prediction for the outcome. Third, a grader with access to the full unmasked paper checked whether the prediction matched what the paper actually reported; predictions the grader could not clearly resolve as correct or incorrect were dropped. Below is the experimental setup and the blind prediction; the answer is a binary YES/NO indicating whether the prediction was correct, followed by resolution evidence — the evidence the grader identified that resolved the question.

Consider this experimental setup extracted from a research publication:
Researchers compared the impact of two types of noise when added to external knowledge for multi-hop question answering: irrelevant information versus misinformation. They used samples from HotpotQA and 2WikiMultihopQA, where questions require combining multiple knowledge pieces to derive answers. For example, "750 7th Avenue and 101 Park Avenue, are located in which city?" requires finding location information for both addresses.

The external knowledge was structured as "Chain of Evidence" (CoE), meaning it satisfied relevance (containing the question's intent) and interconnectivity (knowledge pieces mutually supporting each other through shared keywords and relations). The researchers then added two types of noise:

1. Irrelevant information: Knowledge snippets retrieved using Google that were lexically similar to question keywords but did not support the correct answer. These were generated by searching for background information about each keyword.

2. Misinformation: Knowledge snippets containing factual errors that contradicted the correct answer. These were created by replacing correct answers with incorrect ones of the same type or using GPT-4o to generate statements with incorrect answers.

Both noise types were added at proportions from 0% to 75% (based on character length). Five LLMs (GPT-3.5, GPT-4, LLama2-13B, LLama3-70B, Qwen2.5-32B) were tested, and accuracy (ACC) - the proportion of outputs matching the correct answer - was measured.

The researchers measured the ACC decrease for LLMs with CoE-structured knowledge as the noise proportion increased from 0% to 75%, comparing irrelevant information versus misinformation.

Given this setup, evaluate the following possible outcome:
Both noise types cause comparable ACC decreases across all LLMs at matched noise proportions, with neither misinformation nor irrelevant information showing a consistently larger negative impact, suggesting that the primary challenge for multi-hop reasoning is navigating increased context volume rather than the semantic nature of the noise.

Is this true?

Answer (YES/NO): NO